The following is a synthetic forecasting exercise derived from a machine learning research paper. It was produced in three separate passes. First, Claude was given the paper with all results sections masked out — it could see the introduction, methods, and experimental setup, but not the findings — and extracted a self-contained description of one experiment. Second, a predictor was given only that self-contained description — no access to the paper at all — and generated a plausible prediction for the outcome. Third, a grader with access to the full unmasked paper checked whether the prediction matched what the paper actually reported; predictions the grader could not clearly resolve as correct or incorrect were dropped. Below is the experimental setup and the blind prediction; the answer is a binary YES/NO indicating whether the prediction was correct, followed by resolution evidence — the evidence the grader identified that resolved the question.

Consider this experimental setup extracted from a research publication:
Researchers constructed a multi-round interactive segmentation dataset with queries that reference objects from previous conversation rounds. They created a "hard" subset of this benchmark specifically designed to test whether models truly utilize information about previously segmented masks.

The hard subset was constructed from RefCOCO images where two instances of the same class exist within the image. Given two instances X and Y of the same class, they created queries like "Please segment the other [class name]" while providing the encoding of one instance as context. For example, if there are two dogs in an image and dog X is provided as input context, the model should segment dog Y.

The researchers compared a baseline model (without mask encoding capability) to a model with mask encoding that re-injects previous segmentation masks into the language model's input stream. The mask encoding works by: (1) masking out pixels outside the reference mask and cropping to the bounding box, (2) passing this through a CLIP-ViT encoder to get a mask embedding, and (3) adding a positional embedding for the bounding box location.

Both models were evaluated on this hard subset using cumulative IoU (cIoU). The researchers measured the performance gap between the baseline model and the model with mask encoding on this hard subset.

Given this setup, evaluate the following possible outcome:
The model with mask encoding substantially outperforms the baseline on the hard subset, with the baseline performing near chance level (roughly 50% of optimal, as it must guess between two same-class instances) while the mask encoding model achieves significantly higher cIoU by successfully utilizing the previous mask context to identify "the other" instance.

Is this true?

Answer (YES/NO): YES